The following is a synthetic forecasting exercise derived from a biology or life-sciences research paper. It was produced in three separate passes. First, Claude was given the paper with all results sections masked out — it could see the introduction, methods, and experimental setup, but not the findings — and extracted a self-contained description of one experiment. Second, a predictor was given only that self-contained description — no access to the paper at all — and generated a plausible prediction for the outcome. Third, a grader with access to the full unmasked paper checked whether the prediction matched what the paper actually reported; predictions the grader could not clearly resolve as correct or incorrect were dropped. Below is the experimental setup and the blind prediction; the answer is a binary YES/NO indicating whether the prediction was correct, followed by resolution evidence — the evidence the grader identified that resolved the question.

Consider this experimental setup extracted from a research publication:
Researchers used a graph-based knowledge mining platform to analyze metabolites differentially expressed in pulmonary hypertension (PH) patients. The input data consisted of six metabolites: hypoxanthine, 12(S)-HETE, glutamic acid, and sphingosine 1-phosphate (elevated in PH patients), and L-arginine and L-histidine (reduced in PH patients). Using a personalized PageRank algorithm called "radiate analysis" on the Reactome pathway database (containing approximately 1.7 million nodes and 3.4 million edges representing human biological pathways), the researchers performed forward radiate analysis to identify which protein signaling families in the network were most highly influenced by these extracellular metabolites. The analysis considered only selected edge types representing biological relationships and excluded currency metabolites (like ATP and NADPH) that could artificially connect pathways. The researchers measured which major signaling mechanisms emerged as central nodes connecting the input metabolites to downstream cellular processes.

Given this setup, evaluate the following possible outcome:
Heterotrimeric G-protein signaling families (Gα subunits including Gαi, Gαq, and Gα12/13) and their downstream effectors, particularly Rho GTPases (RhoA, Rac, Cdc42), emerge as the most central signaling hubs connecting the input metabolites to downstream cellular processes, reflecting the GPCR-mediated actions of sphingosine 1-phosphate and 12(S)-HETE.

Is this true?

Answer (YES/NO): NO